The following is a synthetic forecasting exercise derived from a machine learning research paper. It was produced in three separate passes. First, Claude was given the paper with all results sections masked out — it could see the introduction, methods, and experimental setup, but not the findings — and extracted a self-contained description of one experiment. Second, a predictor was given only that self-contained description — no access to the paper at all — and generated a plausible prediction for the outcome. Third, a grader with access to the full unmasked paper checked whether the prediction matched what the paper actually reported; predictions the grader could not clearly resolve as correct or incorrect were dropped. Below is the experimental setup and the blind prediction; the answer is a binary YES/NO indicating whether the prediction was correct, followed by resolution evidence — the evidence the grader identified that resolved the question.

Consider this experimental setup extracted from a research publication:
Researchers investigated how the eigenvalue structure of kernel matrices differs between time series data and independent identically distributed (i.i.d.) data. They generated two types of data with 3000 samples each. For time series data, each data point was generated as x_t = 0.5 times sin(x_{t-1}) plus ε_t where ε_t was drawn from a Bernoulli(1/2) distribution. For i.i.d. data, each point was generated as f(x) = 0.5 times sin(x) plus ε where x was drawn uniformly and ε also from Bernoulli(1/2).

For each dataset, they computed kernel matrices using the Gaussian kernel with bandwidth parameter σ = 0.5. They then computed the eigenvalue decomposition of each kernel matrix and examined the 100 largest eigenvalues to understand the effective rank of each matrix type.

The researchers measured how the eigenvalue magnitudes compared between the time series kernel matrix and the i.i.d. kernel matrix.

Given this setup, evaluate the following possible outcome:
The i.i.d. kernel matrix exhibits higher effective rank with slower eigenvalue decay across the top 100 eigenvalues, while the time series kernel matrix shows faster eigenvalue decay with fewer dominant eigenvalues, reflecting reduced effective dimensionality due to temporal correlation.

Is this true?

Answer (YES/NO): YES